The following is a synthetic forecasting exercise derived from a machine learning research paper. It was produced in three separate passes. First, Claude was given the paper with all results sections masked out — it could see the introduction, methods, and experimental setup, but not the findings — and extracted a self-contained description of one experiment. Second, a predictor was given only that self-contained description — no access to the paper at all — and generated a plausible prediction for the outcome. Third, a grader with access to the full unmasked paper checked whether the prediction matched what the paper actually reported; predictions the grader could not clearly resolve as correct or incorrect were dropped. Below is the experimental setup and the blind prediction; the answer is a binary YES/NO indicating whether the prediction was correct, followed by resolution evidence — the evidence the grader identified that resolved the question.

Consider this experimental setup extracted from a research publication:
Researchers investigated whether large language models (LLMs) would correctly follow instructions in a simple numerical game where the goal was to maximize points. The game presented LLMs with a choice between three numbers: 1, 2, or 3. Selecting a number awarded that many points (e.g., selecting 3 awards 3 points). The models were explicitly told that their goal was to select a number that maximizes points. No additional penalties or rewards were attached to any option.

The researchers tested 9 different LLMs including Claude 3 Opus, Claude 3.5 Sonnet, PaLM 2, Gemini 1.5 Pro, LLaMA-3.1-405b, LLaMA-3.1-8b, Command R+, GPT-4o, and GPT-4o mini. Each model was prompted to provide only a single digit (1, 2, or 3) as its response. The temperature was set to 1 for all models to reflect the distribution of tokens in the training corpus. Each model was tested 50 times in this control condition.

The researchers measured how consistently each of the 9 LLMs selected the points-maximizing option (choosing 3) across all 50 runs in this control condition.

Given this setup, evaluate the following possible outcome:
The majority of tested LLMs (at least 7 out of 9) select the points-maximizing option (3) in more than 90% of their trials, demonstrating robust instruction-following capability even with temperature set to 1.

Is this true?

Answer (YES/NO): YES